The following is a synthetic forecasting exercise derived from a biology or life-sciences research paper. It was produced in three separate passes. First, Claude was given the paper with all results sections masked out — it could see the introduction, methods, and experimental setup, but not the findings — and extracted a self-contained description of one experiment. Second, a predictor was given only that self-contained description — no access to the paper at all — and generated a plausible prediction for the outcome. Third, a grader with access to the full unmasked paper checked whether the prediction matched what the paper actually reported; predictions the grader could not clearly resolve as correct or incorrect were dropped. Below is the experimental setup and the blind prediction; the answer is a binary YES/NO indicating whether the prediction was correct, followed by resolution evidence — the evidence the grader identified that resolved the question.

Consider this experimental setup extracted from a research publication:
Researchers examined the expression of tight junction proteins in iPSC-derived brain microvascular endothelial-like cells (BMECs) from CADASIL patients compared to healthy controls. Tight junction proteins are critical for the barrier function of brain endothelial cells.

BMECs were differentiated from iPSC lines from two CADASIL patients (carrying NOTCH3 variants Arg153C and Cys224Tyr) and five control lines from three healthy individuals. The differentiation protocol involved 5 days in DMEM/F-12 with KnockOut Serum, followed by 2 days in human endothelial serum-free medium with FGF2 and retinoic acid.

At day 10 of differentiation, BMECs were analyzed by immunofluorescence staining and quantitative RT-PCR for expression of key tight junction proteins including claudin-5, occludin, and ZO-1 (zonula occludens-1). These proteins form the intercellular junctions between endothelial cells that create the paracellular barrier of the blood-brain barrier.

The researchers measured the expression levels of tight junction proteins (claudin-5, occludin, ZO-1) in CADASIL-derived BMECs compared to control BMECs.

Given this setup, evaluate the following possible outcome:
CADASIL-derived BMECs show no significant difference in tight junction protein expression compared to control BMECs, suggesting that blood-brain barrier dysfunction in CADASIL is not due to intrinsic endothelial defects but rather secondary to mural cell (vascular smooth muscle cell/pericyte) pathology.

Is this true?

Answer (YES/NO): NO